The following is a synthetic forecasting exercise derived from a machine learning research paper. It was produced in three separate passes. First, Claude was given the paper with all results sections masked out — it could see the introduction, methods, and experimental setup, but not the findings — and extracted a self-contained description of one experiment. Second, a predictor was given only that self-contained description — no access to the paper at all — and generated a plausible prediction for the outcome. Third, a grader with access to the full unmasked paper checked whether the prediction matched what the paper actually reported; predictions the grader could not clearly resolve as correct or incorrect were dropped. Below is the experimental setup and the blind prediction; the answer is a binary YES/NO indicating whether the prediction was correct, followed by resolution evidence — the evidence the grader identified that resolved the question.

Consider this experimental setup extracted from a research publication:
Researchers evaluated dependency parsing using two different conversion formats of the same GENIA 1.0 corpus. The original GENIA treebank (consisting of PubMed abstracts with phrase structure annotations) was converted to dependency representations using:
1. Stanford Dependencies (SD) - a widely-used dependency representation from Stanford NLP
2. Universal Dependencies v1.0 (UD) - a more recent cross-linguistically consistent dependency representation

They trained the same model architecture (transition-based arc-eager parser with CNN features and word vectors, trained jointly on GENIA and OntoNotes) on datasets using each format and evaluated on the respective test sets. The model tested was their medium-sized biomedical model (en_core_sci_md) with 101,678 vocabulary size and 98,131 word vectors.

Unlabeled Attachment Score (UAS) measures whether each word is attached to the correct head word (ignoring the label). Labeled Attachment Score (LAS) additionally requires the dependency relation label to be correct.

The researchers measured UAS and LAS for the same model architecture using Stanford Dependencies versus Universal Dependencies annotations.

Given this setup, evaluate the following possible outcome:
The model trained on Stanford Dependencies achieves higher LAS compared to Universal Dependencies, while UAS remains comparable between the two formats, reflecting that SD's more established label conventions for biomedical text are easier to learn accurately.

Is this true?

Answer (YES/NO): YES